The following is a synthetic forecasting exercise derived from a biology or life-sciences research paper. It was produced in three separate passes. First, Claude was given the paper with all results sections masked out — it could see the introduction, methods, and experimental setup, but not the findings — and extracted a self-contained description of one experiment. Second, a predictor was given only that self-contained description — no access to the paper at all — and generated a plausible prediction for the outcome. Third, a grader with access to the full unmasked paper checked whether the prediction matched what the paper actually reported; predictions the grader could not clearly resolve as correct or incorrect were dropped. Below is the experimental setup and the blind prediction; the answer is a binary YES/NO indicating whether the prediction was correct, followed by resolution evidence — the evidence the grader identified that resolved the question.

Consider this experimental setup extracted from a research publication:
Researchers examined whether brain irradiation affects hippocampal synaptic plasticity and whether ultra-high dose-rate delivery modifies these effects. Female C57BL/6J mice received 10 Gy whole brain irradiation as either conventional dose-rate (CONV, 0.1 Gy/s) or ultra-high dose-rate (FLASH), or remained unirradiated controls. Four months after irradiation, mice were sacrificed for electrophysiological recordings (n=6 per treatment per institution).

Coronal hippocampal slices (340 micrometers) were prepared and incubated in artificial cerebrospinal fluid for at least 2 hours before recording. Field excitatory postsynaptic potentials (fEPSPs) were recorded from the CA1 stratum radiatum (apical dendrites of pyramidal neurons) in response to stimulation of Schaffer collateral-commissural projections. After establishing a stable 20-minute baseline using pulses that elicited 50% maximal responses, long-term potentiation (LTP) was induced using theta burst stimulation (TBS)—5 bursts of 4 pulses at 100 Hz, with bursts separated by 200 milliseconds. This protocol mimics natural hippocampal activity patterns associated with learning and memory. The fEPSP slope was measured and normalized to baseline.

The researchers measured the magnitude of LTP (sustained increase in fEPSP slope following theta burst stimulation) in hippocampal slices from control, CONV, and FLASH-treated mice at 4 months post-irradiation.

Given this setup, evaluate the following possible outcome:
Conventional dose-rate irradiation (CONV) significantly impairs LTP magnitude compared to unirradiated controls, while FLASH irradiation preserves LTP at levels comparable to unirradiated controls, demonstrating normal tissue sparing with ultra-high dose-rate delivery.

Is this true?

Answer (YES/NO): YES